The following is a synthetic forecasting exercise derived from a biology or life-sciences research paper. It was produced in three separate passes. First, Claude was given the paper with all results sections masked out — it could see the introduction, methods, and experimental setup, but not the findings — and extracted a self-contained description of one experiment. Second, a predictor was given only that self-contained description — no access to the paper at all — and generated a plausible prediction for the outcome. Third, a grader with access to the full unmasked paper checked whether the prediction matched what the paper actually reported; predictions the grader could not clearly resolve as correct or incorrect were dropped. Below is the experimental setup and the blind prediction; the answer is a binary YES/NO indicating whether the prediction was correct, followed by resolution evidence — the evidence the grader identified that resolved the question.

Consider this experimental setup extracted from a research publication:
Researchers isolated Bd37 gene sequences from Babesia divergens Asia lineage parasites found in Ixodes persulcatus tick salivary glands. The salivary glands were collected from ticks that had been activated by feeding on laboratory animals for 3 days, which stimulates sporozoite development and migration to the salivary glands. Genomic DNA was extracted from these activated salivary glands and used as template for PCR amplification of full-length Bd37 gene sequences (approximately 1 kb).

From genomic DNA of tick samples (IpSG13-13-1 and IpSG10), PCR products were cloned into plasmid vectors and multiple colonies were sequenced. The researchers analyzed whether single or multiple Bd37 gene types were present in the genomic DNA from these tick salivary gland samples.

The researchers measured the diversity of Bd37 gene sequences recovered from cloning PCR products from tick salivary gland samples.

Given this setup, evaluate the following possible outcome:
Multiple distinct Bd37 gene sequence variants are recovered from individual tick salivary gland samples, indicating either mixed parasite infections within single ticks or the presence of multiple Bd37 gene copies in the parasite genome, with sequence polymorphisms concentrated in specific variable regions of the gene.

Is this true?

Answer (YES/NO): YES